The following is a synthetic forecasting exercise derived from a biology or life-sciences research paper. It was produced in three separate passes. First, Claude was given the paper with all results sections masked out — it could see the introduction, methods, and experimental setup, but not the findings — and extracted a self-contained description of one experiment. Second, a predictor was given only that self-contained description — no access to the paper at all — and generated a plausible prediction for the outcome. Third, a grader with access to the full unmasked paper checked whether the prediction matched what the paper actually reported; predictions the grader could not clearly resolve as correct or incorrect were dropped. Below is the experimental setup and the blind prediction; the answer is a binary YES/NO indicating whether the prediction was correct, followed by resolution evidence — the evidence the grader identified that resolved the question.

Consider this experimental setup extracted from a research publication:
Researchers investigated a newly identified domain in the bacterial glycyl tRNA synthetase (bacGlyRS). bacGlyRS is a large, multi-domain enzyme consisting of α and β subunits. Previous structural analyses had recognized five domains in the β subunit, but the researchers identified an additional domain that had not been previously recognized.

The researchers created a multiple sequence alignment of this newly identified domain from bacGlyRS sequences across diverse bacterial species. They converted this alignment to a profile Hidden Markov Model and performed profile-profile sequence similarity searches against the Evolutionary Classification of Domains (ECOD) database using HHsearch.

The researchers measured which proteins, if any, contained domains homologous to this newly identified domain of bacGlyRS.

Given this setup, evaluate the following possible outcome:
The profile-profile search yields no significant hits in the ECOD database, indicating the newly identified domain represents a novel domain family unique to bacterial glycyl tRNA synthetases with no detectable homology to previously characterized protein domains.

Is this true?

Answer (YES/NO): NO